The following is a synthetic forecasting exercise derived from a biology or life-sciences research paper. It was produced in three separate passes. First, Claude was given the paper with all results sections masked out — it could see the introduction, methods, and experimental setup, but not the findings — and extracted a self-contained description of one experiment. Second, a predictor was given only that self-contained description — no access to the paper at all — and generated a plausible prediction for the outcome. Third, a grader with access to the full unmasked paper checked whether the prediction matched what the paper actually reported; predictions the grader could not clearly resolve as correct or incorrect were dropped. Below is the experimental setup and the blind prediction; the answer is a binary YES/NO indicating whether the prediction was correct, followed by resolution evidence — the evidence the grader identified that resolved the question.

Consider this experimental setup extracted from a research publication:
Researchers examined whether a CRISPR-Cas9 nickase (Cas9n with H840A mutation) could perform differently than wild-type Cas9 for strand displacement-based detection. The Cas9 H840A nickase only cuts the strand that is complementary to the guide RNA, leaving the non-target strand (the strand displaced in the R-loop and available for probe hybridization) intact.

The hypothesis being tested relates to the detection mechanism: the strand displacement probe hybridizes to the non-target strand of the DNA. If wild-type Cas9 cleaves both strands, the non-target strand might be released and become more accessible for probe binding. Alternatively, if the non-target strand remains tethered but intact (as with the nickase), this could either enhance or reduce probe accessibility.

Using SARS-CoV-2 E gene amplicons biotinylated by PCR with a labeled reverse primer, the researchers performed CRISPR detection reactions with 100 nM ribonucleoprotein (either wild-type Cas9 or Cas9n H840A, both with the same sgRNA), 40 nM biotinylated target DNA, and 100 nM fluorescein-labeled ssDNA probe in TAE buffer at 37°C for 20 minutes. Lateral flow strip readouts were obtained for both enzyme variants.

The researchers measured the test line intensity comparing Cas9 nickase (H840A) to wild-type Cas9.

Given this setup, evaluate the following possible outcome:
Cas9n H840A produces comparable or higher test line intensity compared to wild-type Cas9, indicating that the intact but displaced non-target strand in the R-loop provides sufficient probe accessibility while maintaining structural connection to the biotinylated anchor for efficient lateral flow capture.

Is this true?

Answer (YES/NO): NO